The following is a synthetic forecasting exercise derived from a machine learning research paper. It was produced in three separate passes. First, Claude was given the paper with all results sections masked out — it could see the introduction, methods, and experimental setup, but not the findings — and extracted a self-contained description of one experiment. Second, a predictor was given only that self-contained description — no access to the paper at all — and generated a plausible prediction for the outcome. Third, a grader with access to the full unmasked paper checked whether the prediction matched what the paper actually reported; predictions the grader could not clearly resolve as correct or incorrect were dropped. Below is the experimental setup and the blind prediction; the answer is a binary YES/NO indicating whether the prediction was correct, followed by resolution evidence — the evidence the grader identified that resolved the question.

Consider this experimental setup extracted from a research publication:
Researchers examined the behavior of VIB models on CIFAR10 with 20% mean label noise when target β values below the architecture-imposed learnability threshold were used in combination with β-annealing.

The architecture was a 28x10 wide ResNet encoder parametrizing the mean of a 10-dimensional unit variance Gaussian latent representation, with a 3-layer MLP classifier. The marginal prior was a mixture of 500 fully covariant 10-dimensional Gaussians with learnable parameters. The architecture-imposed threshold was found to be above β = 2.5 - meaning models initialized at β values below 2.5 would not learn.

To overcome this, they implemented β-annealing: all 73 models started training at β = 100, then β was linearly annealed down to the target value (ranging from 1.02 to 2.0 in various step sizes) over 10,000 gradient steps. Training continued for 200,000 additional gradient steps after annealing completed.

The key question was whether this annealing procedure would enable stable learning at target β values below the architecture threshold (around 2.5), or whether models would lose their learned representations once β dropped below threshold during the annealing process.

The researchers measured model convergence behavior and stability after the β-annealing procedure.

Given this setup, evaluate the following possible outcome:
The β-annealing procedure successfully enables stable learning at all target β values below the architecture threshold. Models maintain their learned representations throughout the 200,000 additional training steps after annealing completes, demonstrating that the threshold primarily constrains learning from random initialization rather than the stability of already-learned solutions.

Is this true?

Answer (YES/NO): NO